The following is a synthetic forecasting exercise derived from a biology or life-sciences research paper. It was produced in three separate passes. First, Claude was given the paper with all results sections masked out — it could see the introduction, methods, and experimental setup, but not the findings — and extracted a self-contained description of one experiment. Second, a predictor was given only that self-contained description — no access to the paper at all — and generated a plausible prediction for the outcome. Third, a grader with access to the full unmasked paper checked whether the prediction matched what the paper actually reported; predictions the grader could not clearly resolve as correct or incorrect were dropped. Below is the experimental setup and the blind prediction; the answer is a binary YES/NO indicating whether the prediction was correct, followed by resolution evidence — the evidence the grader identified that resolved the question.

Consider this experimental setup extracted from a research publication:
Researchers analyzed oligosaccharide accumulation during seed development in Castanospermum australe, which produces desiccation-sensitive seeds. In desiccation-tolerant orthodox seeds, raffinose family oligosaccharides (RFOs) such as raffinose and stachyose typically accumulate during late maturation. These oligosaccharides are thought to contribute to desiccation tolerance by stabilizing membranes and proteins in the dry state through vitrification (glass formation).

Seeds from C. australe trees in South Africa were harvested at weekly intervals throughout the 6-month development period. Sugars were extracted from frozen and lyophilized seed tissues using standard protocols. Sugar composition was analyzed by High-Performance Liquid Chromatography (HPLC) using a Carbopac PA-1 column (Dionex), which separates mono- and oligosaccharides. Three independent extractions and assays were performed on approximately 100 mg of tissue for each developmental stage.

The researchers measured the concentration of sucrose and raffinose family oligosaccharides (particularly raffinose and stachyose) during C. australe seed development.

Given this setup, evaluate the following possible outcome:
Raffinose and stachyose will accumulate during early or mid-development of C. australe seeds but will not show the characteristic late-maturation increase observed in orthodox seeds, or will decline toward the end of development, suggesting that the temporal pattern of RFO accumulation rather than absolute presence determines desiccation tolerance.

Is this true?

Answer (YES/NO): YES